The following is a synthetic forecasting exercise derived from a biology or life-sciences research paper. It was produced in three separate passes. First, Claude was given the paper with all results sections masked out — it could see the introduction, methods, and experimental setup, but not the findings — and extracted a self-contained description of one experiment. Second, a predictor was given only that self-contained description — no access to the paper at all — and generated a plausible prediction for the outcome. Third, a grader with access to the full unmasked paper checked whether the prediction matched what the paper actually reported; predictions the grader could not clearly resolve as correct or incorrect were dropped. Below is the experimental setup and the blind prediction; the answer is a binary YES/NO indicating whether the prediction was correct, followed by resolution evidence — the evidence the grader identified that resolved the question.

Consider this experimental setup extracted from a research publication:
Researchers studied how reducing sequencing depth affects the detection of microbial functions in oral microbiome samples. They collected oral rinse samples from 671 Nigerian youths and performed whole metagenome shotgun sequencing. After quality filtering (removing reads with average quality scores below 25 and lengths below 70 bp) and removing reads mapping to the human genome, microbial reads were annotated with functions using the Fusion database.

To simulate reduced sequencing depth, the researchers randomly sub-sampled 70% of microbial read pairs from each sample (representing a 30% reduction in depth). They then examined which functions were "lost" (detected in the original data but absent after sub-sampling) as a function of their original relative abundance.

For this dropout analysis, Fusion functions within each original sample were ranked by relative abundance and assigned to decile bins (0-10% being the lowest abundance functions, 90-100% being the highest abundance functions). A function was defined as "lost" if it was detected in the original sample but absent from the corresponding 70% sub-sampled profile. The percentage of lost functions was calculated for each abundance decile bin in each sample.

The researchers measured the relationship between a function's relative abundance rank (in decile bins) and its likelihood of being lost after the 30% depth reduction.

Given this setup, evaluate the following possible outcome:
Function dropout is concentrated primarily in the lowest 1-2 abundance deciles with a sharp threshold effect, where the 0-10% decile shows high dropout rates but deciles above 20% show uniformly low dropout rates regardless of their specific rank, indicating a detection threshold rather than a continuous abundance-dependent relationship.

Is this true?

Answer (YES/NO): YES